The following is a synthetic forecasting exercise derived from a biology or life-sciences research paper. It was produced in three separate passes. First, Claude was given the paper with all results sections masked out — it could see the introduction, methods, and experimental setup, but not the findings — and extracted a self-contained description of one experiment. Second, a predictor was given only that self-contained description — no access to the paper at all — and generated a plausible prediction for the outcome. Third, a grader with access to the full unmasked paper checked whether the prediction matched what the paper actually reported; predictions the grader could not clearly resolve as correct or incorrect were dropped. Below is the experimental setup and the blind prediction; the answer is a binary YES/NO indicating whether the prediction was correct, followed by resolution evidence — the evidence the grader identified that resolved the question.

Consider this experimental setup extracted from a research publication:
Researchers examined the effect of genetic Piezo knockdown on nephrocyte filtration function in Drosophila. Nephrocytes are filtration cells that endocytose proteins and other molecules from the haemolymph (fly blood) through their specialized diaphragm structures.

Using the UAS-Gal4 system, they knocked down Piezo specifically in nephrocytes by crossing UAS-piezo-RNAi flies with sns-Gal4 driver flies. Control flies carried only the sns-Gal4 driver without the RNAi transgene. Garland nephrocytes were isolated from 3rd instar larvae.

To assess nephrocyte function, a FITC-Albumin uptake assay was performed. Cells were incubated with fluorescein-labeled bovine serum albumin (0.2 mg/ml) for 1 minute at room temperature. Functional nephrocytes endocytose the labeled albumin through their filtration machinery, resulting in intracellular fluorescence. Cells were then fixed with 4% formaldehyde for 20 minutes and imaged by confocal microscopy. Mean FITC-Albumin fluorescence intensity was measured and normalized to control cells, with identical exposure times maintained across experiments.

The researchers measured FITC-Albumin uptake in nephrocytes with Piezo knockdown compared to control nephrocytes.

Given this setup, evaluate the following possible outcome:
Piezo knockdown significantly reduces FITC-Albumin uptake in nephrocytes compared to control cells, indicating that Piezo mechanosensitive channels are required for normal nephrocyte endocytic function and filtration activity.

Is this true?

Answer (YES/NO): NO